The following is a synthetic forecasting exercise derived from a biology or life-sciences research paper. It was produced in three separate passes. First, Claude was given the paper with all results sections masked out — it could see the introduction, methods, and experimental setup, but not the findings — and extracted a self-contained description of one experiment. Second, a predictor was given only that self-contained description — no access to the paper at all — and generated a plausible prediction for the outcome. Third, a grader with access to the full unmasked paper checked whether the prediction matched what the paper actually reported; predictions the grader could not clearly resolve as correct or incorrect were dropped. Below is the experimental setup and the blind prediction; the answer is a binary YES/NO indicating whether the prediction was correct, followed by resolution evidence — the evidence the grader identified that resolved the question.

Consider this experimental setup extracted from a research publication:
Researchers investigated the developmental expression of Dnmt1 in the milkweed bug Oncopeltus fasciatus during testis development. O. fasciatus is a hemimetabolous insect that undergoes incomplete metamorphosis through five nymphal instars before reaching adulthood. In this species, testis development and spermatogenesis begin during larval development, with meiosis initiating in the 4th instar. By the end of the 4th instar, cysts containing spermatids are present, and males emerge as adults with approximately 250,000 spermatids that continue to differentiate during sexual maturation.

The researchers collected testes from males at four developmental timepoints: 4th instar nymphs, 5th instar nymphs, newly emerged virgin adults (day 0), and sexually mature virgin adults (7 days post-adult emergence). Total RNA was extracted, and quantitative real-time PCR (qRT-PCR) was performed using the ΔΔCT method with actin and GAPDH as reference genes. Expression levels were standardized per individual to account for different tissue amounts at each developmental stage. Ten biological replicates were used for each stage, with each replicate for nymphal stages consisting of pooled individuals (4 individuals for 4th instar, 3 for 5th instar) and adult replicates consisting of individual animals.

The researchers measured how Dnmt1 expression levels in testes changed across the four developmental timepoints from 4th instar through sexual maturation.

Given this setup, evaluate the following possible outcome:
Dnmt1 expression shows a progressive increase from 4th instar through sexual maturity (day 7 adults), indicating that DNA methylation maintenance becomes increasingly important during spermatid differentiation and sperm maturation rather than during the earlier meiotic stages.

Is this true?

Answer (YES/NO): NO